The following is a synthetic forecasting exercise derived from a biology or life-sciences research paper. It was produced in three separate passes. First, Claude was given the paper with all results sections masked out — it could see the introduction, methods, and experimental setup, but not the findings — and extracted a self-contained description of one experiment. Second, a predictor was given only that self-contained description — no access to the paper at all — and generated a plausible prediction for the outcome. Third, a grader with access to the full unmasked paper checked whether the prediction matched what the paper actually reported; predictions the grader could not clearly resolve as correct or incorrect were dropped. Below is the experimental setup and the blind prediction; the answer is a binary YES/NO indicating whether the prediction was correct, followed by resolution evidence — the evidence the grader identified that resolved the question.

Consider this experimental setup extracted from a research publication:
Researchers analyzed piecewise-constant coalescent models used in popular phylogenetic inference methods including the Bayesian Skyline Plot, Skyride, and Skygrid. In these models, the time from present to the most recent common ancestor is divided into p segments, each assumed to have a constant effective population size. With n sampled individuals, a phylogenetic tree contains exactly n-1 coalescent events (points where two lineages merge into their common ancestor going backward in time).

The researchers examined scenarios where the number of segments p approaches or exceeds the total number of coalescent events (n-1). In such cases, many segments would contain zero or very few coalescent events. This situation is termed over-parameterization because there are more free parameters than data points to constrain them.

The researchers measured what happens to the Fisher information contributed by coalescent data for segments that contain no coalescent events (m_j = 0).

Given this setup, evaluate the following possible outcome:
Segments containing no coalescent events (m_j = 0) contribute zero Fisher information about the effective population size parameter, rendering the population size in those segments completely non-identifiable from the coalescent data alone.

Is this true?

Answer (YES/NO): YES